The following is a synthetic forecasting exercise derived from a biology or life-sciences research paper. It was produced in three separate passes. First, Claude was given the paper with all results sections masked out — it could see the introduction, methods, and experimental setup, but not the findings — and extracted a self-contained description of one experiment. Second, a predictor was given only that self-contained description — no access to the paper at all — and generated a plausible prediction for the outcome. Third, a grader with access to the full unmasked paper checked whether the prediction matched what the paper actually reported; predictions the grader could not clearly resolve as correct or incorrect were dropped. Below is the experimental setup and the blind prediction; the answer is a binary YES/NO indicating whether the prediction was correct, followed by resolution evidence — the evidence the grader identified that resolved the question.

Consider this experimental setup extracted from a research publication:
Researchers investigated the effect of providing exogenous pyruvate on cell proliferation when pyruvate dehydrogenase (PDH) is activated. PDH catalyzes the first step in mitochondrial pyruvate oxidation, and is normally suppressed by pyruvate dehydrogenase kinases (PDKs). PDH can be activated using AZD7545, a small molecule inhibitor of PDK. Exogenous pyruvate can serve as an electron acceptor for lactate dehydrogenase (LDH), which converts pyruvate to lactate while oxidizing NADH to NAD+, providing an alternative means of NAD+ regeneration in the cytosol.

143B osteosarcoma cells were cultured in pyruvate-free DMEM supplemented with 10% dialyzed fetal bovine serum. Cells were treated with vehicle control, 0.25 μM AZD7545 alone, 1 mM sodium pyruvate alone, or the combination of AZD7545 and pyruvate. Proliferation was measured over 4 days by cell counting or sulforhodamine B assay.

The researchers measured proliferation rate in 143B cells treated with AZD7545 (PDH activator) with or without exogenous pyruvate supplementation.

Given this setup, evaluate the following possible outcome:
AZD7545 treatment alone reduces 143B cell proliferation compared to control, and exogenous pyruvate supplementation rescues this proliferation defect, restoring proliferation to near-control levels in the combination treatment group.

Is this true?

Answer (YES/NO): YES